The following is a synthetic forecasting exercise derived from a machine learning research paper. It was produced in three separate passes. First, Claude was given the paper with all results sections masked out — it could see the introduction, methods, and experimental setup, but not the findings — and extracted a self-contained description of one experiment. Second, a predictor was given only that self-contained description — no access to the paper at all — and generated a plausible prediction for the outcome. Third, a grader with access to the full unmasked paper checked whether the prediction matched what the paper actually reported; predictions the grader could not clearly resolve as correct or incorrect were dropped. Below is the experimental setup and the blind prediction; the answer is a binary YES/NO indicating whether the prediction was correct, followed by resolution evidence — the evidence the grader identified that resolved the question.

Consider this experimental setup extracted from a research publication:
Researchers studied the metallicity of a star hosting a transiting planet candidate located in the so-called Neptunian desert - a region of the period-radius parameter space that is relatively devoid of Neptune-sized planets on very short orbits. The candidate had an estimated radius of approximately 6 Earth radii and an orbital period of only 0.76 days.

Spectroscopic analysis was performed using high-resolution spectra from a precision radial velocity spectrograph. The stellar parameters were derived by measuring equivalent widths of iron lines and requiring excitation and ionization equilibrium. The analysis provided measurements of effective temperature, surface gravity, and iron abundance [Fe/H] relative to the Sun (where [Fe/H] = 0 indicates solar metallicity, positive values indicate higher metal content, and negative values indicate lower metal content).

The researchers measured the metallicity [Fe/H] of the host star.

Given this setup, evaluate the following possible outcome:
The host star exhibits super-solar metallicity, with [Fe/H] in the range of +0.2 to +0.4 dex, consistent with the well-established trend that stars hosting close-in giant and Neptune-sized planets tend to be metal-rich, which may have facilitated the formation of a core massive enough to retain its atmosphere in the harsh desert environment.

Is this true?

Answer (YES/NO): YES